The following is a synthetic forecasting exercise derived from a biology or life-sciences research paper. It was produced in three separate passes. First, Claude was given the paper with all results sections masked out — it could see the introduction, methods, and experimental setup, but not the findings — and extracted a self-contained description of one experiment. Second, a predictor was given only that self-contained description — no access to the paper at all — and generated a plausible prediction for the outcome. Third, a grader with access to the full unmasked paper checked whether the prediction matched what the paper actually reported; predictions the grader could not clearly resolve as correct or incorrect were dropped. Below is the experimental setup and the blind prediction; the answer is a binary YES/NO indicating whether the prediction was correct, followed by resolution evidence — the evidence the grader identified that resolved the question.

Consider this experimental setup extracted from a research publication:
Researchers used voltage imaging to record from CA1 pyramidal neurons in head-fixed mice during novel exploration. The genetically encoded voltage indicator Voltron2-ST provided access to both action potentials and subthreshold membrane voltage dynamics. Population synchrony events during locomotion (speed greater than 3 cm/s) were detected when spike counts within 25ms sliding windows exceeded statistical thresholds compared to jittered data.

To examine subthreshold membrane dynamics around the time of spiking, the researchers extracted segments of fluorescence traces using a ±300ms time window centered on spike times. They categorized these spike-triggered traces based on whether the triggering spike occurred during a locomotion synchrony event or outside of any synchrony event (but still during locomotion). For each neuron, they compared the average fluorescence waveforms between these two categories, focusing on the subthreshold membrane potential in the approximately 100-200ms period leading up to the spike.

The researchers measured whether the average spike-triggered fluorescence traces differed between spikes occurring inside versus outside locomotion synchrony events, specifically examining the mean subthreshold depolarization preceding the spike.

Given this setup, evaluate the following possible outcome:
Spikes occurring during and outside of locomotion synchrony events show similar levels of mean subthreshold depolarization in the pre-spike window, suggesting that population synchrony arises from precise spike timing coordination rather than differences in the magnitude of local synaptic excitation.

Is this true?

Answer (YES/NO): NO